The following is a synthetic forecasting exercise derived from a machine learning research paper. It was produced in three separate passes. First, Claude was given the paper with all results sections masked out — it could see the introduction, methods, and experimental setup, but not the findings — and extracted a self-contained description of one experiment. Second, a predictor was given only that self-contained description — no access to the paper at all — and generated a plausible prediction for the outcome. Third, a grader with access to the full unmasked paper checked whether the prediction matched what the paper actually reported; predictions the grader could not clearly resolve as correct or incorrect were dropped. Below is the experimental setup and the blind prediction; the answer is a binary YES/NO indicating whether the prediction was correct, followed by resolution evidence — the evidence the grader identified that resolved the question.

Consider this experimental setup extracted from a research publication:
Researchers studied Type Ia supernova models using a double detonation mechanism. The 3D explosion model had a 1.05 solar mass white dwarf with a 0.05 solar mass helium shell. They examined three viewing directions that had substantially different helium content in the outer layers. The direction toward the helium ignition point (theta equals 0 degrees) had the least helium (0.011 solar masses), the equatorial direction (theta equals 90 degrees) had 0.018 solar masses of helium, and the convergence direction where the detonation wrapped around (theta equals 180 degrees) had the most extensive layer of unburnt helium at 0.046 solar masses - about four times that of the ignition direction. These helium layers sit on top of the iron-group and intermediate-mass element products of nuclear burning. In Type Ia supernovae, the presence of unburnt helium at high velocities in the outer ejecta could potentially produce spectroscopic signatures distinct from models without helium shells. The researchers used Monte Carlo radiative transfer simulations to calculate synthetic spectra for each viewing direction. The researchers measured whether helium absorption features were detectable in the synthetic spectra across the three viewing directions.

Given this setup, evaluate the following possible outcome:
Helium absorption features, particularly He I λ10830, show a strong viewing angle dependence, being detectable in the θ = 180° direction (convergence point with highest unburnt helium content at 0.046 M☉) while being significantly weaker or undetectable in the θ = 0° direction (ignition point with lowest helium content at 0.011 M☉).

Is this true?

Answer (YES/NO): YES